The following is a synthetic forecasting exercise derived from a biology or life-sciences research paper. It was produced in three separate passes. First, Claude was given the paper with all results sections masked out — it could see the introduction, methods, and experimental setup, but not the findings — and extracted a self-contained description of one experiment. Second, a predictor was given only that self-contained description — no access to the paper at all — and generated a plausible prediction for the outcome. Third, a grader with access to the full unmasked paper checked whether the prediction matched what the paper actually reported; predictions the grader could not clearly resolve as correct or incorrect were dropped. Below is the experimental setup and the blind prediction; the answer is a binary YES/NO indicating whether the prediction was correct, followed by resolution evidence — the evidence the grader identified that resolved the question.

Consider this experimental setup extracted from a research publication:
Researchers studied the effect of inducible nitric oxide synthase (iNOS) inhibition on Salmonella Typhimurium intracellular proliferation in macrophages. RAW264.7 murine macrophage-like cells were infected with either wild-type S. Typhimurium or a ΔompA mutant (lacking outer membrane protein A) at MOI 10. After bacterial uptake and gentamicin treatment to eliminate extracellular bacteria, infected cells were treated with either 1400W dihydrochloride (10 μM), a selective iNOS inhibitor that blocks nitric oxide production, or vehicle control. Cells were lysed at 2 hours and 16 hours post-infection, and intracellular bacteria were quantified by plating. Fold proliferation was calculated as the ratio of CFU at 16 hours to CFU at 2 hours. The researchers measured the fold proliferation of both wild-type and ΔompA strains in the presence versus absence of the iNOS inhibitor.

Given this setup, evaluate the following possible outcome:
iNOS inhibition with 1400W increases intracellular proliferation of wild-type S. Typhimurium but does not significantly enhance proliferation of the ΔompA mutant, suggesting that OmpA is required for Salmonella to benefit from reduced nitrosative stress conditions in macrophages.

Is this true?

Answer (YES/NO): NO